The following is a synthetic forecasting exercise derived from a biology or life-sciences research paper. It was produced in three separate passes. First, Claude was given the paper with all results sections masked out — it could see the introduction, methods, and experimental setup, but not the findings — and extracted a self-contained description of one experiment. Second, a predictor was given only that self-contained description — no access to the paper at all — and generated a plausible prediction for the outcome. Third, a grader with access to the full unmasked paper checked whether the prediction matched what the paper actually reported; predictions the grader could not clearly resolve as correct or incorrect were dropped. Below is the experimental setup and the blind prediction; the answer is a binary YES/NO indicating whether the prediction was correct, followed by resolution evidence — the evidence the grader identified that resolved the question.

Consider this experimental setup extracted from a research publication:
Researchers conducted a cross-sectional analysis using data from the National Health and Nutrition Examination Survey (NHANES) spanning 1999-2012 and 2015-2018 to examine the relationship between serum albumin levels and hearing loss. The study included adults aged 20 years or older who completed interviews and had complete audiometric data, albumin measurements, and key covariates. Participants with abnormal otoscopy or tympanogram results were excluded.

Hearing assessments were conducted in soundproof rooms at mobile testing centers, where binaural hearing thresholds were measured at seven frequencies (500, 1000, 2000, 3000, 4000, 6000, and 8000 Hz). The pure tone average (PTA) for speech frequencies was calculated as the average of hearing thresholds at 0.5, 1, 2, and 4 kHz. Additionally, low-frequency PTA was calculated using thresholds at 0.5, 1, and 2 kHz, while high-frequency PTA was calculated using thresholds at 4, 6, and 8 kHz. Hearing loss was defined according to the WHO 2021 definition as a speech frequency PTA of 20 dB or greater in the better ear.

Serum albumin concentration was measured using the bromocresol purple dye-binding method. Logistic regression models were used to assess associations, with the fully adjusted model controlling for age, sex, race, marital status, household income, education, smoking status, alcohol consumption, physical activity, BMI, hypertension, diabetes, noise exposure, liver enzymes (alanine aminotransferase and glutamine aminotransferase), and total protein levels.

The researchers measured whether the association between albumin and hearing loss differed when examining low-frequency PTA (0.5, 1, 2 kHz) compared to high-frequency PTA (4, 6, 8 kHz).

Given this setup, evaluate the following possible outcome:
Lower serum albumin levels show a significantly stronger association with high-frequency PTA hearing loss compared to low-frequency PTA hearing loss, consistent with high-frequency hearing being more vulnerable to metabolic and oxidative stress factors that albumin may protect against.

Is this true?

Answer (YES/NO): NO